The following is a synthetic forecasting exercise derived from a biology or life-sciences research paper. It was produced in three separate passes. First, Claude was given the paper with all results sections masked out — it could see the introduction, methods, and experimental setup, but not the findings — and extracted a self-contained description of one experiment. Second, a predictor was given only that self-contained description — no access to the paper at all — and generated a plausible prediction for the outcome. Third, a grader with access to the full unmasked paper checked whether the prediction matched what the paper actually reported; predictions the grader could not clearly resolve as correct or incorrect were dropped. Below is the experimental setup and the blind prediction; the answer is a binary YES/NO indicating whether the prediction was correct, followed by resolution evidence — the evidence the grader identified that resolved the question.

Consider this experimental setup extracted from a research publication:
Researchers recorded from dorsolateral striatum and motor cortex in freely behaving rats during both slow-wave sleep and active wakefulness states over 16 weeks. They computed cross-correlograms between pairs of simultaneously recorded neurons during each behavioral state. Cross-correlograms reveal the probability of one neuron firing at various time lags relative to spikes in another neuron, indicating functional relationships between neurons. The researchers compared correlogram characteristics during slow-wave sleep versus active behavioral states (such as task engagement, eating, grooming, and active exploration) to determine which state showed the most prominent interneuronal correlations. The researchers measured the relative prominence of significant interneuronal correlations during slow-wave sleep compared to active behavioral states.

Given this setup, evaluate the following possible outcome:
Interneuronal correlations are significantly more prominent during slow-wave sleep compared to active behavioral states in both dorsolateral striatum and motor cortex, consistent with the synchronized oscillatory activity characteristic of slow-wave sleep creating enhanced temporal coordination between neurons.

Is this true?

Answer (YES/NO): YES